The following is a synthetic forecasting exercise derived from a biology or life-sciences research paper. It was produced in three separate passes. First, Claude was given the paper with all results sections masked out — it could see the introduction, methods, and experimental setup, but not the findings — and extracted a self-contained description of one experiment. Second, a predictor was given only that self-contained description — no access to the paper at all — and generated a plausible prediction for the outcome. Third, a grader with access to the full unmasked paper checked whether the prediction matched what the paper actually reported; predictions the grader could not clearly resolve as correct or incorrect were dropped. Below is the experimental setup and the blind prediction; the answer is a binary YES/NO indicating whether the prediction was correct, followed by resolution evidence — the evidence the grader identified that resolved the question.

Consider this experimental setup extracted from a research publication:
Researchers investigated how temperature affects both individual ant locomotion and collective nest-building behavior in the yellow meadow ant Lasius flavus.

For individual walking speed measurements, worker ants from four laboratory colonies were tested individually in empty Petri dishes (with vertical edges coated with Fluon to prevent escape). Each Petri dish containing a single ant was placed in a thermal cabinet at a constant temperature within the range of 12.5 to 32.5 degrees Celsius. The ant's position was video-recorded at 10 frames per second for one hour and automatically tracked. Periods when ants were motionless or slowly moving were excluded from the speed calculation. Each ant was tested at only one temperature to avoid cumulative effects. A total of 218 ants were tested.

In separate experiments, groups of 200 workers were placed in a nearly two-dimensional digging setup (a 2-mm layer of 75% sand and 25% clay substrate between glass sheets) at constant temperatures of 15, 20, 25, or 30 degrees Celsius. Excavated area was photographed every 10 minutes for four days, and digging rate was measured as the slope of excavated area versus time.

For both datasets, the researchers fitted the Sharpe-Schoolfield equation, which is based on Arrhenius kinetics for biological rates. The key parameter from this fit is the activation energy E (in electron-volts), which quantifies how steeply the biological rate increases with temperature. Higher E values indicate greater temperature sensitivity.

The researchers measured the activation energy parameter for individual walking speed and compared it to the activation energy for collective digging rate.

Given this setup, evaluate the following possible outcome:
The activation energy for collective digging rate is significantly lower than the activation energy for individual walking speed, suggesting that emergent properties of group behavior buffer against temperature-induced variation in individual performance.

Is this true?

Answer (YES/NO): NO